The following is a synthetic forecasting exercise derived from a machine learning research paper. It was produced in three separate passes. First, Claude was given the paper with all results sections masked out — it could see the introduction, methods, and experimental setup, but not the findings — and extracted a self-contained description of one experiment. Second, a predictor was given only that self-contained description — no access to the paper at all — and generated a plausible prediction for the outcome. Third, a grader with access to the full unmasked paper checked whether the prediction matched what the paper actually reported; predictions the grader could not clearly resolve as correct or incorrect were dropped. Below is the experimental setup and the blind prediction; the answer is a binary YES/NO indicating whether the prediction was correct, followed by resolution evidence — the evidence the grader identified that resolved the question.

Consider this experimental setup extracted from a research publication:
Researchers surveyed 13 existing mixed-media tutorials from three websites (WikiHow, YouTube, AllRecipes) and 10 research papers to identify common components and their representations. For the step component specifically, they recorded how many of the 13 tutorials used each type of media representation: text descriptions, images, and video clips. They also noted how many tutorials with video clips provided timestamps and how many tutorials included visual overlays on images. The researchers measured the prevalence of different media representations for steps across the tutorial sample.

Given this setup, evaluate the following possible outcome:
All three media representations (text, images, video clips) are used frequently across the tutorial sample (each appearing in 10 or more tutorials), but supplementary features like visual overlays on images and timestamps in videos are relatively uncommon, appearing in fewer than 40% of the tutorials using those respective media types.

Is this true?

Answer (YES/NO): NO